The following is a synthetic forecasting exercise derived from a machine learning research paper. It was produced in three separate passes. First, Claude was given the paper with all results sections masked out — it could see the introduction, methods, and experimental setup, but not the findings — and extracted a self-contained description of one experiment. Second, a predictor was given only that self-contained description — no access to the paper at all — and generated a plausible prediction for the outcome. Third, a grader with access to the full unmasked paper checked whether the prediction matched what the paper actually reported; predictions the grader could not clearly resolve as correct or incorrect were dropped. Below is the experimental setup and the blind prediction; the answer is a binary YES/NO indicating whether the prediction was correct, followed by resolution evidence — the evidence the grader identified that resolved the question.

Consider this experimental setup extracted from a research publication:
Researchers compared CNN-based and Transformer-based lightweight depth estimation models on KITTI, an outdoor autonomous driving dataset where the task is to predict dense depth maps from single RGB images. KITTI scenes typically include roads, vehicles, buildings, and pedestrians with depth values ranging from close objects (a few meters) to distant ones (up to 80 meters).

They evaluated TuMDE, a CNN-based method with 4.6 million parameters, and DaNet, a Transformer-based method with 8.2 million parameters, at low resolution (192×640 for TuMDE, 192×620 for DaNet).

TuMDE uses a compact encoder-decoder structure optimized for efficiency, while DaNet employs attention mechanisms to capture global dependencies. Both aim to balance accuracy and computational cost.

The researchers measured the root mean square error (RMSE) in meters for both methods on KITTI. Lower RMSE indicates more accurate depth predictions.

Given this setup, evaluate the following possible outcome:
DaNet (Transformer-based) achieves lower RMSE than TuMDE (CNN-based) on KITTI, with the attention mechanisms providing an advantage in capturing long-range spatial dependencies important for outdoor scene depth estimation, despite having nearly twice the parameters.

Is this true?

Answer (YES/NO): NO